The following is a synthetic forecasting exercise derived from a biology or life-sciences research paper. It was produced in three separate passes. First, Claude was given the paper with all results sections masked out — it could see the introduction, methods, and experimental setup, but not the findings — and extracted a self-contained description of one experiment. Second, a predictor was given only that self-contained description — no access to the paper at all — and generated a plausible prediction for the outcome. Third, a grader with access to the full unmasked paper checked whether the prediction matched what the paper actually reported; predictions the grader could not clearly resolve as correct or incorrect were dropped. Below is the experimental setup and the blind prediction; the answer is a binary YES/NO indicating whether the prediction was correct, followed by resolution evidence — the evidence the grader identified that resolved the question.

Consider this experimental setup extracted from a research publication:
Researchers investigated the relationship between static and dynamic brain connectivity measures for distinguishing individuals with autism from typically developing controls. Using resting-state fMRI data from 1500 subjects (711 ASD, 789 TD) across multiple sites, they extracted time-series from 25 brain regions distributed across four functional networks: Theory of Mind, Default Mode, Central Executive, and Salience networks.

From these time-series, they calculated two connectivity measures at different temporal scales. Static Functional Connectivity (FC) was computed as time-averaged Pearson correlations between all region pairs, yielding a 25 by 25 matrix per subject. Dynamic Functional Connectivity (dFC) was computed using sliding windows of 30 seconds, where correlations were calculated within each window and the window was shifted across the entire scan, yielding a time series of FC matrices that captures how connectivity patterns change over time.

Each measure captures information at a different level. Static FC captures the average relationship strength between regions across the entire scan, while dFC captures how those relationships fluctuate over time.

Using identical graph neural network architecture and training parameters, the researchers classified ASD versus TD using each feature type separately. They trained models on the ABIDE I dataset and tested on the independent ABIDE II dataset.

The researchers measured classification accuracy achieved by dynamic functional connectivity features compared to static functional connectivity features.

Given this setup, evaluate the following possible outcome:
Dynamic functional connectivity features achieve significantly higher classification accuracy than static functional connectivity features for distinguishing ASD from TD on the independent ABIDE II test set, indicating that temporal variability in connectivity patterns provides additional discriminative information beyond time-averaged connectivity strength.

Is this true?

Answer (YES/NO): YES